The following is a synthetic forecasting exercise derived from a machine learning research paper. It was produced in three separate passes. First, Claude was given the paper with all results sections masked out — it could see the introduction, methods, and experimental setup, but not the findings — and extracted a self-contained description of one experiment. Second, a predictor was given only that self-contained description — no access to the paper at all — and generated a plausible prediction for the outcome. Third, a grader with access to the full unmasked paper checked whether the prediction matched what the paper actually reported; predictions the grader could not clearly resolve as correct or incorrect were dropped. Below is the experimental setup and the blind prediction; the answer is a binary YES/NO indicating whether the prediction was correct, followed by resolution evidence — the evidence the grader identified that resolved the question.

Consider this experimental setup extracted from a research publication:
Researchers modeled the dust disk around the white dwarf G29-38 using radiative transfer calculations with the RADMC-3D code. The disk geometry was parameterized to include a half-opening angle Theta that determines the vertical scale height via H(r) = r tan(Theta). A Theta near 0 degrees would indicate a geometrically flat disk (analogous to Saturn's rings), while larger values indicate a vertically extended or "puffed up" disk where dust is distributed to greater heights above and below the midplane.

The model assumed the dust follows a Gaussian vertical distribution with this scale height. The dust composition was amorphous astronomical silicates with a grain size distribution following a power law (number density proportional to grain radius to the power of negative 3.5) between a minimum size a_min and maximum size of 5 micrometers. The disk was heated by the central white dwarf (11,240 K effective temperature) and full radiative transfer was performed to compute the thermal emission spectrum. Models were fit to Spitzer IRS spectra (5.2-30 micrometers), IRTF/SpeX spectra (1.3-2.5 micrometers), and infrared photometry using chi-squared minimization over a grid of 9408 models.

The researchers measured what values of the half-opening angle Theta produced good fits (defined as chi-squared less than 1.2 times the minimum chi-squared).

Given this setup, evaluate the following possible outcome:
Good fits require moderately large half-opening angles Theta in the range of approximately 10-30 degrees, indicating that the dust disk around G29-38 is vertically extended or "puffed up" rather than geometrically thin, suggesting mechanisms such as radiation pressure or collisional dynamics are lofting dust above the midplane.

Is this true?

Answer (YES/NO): NO